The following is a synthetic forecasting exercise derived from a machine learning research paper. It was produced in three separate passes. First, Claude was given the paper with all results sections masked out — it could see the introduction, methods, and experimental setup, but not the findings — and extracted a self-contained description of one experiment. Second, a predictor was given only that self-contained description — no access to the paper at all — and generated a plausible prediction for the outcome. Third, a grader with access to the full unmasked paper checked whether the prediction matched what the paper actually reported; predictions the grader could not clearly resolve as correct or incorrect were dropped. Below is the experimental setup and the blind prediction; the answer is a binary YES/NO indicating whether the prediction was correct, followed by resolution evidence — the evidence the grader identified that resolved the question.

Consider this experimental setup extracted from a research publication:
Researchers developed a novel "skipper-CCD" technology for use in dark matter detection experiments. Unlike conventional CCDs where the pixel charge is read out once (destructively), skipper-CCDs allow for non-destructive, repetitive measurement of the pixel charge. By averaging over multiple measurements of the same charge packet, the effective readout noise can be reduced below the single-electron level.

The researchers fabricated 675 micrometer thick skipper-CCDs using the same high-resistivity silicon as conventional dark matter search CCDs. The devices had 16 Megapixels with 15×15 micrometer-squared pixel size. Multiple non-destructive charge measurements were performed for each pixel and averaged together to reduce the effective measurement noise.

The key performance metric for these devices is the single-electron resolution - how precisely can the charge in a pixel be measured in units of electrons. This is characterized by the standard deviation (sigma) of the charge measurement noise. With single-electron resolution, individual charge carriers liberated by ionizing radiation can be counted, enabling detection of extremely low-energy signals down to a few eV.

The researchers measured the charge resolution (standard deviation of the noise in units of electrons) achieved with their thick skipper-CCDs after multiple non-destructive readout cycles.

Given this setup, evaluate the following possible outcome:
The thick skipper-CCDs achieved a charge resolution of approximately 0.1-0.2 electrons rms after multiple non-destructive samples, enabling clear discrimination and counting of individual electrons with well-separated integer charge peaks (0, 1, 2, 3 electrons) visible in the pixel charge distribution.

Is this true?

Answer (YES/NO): NO